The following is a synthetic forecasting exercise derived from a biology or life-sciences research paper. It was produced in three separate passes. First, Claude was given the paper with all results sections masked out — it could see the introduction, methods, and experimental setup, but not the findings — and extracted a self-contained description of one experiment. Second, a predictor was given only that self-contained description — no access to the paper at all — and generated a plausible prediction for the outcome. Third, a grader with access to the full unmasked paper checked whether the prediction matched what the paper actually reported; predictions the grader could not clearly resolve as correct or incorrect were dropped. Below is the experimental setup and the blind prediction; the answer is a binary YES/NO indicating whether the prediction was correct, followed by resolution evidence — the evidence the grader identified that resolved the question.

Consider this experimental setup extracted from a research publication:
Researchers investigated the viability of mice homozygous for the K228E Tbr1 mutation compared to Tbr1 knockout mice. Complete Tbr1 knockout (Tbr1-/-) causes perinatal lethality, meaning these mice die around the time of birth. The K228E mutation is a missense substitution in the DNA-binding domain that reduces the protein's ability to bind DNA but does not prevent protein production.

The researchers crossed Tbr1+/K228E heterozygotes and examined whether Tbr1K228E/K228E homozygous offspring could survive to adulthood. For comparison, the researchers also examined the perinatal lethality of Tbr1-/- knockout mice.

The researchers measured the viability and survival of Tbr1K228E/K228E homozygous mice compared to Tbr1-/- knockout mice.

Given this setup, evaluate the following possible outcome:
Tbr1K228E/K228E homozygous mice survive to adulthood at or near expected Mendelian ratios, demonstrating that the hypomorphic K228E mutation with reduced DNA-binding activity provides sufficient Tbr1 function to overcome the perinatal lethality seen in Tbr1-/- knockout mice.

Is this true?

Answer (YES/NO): NO